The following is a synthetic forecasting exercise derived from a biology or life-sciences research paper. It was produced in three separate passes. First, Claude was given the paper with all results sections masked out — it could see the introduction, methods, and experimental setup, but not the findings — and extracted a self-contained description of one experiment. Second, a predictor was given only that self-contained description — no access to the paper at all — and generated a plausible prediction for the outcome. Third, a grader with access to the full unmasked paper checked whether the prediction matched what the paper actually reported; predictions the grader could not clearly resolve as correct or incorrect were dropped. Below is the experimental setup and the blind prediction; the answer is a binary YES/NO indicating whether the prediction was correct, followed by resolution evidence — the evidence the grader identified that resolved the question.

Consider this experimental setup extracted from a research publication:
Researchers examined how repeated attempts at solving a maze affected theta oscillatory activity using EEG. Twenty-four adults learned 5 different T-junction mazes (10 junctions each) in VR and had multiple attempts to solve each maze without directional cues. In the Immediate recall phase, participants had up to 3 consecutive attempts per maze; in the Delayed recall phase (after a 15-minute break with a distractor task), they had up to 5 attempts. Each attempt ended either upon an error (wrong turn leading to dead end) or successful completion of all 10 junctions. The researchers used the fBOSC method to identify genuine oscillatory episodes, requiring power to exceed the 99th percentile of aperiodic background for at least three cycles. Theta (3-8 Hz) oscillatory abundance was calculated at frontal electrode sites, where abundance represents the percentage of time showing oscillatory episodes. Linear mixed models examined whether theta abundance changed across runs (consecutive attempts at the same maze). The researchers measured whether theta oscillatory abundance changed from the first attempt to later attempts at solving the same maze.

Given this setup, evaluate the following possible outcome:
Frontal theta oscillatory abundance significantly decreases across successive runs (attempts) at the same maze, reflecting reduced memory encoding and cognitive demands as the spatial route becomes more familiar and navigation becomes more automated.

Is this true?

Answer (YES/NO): NO